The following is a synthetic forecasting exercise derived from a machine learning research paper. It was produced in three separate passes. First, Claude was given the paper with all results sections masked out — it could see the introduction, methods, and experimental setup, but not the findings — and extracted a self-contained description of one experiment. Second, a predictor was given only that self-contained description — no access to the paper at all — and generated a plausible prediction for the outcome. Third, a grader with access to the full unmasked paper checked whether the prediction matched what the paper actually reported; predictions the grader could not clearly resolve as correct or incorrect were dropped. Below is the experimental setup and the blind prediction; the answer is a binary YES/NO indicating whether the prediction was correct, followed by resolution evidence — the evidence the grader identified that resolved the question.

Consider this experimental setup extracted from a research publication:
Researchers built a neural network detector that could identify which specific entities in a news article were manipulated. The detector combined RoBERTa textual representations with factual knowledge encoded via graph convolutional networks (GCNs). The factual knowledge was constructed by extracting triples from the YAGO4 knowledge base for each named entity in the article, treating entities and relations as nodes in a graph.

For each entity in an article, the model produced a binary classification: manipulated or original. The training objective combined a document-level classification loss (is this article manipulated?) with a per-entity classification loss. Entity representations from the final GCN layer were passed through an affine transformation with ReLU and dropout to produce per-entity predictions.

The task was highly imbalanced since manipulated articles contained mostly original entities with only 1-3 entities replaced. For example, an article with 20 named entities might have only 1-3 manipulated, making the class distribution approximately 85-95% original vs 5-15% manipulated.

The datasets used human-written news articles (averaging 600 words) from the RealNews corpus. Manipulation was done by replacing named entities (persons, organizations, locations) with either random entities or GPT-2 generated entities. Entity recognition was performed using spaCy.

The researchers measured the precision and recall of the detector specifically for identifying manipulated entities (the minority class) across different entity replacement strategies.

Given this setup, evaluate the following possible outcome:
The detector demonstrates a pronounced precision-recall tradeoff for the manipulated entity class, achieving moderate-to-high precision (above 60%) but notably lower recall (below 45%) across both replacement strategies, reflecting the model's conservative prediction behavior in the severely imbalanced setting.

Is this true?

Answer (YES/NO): YES